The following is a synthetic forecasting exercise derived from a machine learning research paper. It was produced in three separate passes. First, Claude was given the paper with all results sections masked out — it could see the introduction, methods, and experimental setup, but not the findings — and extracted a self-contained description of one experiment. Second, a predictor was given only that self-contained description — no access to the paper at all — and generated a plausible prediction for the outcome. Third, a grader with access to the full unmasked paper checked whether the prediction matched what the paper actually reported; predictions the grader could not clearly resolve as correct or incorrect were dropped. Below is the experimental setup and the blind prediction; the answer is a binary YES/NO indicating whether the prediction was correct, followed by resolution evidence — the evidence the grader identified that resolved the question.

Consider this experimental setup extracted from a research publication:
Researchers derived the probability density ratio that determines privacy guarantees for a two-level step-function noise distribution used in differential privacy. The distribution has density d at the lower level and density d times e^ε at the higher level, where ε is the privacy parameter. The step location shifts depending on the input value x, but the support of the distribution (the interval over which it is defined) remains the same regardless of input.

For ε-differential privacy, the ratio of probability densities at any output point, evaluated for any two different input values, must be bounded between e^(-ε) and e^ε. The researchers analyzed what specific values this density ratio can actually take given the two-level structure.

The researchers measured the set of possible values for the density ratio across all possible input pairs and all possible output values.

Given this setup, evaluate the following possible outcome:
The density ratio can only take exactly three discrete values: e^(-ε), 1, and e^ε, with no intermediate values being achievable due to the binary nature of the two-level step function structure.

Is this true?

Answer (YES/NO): YES